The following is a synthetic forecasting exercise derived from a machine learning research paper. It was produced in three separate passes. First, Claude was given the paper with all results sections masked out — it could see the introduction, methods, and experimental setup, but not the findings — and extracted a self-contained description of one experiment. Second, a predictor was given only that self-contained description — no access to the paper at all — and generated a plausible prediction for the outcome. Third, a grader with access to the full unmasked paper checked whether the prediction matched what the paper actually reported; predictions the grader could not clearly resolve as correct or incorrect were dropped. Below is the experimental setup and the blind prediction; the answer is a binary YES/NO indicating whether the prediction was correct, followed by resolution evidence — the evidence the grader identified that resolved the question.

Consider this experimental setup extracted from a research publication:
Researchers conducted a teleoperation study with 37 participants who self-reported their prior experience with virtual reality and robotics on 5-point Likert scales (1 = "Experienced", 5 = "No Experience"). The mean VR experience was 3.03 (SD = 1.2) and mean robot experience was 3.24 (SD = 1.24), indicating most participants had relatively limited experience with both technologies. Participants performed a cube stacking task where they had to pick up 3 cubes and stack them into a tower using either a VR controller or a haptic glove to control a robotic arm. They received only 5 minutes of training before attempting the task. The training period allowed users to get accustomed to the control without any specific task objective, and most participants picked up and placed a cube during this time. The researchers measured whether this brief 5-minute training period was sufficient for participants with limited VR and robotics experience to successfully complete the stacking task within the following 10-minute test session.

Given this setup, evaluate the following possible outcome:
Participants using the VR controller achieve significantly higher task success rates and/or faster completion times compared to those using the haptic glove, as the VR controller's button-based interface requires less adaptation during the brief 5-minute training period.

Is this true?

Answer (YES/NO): NO